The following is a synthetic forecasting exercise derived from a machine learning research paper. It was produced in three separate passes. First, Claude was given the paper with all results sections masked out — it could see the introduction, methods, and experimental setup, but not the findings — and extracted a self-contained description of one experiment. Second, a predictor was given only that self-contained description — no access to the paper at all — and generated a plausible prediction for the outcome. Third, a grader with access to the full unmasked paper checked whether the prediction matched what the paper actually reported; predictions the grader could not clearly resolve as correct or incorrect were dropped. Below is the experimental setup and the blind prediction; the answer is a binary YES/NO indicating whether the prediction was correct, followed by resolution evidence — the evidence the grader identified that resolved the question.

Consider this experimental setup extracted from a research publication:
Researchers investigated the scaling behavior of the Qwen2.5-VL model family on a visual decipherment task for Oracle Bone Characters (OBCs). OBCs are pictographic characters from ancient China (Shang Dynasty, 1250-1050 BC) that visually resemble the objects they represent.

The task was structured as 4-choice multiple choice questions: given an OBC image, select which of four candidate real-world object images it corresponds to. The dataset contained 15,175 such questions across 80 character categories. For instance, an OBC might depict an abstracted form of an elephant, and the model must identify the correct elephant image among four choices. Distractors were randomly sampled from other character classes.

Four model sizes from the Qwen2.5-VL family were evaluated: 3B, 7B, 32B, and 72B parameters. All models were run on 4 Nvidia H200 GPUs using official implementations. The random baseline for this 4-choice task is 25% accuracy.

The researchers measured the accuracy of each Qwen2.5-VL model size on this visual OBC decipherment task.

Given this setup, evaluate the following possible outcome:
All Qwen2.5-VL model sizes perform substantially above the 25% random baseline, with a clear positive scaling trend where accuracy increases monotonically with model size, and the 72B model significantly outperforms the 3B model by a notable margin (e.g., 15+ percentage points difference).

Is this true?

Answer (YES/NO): NO